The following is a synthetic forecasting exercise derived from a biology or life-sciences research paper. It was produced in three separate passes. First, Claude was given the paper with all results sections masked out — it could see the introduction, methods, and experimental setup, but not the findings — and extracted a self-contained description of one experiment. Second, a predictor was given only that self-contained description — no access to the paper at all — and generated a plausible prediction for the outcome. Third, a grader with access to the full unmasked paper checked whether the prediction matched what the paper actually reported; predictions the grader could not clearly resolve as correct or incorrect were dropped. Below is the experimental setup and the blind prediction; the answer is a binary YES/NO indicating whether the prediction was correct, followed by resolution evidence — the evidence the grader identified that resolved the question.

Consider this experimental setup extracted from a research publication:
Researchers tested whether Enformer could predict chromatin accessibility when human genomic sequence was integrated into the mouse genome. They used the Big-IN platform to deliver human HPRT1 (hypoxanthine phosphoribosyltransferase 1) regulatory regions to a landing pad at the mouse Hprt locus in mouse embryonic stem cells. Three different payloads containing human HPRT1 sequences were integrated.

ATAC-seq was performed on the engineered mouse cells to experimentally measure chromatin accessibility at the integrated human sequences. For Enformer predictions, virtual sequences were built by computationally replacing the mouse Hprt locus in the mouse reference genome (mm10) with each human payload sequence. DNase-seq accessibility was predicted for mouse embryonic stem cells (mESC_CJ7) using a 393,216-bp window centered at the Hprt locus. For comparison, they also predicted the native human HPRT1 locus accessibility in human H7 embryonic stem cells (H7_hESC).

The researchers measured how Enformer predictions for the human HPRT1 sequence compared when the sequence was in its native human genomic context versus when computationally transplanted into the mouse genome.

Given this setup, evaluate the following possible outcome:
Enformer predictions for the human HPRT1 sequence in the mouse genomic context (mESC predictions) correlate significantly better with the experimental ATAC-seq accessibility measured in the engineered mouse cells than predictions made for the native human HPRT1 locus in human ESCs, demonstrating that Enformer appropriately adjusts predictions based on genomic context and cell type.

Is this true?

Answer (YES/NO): NO